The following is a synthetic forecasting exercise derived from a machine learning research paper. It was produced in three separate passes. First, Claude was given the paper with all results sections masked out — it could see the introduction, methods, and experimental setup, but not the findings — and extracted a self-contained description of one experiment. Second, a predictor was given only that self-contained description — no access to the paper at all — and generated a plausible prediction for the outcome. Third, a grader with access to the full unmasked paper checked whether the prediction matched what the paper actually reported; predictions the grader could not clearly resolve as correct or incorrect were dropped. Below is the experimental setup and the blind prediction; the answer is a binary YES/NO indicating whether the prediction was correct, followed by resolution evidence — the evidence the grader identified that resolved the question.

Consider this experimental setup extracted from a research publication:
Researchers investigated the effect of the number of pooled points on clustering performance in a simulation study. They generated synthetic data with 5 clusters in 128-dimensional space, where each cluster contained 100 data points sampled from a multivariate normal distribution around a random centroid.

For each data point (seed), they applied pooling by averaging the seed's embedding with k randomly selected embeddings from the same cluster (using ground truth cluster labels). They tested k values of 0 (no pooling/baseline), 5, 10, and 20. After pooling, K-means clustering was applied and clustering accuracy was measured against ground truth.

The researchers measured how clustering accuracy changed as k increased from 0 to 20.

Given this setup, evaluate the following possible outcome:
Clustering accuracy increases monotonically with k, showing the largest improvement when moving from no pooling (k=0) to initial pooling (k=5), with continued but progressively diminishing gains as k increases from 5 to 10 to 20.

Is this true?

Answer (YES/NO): YES